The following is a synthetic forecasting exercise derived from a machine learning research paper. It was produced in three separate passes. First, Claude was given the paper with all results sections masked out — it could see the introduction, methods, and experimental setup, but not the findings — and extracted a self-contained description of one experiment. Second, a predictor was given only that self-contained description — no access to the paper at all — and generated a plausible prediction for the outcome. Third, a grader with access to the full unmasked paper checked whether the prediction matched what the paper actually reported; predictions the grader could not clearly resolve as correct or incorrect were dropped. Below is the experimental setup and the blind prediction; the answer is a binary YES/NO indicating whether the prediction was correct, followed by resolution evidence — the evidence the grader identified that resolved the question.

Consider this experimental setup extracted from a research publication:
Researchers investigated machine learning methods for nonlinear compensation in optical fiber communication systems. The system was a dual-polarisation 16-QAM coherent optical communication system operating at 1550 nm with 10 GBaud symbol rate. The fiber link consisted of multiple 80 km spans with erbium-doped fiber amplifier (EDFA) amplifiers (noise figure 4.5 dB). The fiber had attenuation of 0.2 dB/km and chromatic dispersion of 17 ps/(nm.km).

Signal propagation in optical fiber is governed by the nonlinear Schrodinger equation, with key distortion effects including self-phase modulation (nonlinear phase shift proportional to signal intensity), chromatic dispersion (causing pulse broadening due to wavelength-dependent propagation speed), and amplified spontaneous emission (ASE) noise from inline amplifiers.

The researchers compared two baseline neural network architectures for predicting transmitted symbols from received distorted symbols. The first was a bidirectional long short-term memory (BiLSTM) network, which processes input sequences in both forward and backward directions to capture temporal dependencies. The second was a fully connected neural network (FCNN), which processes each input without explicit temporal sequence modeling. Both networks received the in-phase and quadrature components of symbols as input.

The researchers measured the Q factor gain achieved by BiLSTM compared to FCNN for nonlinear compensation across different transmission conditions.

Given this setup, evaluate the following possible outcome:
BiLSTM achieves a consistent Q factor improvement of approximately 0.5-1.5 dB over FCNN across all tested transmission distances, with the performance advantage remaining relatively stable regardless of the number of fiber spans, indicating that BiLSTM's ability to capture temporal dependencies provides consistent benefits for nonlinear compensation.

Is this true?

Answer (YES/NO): NO